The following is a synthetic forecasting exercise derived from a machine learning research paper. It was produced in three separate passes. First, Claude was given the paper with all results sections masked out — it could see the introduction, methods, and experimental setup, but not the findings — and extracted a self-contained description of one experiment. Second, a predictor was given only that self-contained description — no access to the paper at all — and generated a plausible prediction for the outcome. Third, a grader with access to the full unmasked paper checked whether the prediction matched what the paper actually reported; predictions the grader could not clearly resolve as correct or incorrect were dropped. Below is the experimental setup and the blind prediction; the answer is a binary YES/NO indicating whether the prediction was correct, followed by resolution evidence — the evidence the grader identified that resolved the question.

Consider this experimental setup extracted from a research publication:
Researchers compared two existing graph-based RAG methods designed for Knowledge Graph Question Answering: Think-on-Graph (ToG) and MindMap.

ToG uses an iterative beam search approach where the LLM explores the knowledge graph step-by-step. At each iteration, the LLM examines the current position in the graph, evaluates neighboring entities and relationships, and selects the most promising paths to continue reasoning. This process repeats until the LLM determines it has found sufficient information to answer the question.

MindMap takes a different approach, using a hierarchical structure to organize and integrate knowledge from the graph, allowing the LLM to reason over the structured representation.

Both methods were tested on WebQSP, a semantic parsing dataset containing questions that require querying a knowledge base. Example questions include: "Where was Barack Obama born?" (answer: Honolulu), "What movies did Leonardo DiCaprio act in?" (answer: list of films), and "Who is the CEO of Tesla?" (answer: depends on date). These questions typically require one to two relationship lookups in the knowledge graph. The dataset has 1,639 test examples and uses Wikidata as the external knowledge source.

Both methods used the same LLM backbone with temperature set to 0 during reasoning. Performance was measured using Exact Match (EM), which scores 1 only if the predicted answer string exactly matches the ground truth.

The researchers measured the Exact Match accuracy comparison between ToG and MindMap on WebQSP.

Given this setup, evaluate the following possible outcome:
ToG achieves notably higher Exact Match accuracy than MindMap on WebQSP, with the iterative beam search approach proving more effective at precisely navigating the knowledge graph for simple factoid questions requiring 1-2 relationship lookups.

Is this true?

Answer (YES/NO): YES